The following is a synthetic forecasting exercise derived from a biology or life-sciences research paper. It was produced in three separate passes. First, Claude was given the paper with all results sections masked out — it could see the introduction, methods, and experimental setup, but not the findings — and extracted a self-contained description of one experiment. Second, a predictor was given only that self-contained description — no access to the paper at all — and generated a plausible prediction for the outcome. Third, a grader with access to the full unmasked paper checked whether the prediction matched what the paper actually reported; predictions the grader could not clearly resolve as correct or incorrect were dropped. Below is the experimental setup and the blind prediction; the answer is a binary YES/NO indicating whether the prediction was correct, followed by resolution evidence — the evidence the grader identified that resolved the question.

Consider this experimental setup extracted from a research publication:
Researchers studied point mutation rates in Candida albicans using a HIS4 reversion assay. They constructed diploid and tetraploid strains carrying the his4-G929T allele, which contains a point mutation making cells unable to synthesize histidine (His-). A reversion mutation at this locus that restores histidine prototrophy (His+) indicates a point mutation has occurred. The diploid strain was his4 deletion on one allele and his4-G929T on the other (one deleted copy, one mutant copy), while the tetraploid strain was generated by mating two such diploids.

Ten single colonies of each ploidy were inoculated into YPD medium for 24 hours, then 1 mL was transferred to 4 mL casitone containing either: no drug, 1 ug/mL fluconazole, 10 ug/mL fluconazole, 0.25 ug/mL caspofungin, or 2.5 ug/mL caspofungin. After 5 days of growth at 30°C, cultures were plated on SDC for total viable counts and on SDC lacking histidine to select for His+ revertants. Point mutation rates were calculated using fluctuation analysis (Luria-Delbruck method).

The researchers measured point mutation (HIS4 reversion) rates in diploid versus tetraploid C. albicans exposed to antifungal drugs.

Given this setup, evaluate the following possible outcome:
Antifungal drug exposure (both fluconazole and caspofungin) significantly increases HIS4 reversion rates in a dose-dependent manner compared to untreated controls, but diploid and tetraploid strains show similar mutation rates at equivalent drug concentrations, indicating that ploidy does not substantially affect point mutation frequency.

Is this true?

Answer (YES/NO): NO